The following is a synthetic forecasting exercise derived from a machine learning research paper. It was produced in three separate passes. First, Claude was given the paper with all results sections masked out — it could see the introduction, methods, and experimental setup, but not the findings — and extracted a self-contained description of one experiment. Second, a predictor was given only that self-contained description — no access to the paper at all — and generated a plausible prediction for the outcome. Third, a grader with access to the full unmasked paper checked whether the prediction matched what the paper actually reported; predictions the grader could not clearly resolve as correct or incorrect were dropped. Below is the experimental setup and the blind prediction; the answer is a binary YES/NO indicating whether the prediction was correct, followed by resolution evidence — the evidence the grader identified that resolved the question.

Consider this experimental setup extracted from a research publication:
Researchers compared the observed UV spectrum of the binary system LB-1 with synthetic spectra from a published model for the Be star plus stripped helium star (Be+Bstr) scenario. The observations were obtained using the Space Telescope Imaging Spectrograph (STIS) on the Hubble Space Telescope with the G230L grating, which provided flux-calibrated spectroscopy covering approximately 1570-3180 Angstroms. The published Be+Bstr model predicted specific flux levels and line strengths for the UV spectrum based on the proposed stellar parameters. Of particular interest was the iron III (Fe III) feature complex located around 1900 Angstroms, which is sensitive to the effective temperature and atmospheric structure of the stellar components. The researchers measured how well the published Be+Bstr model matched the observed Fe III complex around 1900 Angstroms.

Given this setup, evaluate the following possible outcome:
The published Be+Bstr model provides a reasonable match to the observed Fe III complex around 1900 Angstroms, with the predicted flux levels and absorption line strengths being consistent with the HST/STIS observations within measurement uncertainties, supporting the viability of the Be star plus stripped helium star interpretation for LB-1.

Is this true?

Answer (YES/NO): NO